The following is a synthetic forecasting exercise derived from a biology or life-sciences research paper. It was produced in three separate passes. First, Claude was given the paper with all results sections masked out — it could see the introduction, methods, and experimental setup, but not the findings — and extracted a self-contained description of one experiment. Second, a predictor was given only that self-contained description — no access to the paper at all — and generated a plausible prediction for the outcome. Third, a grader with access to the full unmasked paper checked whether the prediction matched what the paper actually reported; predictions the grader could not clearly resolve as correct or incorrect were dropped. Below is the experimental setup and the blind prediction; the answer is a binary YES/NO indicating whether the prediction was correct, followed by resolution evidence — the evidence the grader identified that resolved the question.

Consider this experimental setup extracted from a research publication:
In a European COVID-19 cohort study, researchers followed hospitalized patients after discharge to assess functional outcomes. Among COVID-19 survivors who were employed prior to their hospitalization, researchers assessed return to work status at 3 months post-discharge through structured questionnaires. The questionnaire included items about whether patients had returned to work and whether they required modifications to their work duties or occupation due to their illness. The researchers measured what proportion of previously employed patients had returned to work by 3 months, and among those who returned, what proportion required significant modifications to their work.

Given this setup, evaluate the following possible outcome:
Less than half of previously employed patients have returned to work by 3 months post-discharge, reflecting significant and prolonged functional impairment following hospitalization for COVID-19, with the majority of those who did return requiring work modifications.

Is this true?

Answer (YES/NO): NO